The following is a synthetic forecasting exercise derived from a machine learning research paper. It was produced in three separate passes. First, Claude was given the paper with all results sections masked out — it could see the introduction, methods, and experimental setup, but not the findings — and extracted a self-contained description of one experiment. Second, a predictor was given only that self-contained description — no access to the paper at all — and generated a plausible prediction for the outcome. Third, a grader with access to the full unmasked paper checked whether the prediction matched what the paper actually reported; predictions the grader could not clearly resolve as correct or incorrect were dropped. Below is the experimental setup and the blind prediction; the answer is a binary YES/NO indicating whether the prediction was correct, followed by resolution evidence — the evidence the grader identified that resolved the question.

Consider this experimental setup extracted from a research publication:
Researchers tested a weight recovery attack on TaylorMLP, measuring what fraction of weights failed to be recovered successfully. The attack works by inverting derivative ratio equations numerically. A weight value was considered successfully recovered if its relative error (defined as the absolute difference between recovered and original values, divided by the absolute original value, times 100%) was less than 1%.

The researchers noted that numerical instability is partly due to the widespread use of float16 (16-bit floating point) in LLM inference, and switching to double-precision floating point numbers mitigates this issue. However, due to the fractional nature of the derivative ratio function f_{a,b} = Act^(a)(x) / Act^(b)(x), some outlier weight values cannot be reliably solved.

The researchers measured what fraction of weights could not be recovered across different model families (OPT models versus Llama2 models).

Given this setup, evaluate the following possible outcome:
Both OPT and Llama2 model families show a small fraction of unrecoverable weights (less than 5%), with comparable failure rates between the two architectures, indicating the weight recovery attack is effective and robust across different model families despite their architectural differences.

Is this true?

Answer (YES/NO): NO